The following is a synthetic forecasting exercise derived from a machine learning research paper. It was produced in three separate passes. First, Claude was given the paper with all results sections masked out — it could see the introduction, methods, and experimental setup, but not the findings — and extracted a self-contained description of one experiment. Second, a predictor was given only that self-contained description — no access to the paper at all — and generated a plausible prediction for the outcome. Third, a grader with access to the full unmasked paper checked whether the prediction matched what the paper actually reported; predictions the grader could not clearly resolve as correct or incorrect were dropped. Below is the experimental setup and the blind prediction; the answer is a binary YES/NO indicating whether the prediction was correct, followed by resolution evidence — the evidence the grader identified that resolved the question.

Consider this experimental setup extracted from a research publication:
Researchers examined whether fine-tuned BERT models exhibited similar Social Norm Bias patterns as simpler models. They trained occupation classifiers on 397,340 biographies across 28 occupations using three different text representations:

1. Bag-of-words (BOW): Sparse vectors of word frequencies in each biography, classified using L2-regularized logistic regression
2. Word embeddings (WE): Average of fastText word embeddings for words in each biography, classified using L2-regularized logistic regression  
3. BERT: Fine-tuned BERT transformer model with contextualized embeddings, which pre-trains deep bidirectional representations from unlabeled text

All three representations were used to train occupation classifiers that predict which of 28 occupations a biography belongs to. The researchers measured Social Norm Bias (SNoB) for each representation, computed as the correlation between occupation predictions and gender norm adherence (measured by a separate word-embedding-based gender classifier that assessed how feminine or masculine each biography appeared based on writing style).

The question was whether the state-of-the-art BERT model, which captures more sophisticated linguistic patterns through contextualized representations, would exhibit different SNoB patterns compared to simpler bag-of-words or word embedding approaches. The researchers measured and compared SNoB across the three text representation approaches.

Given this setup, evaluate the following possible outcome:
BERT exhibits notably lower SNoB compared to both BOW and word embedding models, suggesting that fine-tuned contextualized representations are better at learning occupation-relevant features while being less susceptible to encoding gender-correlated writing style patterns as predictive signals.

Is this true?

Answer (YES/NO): YES